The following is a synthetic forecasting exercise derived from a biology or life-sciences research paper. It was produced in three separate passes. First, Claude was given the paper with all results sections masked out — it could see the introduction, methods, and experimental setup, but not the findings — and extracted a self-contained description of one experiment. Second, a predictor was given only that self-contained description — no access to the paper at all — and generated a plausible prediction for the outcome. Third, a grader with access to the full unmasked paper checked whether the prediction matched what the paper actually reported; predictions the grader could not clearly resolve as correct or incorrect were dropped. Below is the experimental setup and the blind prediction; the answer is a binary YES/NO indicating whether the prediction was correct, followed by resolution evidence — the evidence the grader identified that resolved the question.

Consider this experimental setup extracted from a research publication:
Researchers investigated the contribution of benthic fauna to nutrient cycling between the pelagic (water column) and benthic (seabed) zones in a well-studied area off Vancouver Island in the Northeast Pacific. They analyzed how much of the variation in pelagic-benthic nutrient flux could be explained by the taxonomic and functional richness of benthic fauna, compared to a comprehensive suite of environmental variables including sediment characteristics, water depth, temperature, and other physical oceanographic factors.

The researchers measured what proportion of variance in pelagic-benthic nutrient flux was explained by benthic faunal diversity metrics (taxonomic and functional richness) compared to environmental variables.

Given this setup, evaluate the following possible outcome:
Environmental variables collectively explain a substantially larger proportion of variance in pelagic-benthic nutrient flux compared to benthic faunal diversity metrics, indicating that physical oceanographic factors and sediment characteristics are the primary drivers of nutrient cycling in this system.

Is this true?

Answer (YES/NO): NO